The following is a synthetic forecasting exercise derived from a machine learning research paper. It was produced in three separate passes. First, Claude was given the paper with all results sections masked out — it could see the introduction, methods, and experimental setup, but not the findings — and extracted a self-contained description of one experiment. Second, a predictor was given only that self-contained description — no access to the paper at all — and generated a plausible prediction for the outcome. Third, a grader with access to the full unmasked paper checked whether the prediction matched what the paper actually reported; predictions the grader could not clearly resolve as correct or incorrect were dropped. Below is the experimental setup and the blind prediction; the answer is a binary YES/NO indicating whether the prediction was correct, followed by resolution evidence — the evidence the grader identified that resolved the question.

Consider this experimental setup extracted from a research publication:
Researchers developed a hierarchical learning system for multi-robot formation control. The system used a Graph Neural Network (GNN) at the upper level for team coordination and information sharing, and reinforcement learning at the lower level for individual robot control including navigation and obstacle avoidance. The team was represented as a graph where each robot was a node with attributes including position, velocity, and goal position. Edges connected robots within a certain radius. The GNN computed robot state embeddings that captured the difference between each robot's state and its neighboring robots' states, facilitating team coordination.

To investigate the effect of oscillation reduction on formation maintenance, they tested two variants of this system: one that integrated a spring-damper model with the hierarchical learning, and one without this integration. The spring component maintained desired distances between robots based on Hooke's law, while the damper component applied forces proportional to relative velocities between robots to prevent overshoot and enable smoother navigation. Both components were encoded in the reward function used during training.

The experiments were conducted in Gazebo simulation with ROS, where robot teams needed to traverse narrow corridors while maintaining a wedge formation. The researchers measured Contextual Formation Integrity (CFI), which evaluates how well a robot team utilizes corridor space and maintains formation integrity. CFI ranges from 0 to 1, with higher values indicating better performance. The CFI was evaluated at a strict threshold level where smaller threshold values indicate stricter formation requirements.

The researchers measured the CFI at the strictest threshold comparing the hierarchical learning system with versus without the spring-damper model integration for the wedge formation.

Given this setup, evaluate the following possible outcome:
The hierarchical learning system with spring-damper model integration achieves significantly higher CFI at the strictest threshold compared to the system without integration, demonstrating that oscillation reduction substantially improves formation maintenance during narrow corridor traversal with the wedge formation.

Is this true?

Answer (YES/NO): YES